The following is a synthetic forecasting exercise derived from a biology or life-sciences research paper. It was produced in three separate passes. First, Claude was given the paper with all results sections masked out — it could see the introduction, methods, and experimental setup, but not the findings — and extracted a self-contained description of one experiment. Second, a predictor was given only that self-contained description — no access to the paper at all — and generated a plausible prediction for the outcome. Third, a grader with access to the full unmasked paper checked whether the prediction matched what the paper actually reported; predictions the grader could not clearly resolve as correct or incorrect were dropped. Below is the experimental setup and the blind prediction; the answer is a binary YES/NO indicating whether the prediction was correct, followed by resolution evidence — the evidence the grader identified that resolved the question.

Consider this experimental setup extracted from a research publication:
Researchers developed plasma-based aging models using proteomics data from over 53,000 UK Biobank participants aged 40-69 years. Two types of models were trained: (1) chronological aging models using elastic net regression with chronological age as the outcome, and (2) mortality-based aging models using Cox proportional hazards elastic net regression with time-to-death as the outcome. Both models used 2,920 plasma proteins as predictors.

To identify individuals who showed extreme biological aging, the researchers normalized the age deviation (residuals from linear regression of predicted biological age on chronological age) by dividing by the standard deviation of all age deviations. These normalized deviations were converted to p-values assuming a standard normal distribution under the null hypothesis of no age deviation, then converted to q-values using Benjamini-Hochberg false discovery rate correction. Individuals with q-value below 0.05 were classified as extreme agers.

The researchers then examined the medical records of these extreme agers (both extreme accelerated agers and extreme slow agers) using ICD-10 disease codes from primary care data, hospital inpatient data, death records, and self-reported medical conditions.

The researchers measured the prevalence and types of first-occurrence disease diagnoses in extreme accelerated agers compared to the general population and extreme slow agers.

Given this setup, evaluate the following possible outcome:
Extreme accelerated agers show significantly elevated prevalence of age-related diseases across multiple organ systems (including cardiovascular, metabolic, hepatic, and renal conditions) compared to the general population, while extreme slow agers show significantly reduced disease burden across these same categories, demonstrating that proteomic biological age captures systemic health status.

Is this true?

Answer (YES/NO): NO